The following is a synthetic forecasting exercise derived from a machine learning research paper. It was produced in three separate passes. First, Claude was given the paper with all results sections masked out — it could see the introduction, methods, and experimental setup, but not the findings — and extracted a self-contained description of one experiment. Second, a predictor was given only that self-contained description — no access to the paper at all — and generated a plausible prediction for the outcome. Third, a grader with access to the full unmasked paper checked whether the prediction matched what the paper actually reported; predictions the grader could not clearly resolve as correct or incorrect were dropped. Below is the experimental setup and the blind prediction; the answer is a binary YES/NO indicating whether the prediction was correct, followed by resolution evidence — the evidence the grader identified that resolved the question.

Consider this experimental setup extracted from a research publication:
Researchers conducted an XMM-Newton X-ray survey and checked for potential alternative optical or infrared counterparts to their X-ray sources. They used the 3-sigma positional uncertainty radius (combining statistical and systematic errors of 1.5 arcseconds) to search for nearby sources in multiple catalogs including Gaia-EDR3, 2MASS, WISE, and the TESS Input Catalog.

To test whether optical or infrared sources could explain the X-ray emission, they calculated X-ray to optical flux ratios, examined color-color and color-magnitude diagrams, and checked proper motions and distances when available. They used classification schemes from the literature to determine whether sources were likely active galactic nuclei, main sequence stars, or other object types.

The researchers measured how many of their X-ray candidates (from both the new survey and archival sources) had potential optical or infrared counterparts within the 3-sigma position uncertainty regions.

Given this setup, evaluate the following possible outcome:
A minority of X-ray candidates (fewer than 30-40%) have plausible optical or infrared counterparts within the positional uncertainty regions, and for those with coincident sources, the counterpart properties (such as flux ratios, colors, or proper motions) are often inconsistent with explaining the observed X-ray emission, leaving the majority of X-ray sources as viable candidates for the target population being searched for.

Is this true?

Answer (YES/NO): NO